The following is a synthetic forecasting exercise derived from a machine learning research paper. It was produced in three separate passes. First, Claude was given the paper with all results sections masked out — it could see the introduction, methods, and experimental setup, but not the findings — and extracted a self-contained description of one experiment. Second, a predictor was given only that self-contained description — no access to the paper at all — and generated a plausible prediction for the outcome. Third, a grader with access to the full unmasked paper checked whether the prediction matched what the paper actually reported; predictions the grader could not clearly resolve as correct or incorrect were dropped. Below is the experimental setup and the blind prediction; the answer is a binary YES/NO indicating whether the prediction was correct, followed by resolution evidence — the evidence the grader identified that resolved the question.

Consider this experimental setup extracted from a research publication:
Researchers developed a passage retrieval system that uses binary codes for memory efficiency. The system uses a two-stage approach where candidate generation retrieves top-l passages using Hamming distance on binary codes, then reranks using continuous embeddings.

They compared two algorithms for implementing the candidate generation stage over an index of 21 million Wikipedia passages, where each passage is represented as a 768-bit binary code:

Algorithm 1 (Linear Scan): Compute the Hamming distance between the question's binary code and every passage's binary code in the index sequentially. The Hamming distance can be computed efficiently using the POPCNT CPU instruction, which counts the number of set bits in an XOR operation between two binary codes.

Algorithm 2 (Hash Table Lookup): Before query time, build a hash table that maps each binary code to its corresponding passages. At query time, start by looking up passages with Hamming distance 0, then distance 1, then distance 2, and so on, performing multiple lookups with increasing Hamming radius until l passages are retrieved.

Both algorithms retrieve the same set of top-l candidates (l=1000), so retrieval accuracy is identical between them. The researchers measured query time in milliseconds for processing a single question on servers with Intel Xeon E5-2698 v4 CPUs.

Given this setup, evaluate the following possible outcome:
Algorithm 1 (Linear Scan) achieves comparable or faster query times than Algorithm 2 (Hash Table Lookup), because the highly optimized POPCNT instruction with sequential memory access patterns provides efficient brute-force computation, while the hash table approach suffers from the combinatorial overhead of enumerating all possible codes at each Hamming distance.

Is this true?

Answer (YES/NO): NO